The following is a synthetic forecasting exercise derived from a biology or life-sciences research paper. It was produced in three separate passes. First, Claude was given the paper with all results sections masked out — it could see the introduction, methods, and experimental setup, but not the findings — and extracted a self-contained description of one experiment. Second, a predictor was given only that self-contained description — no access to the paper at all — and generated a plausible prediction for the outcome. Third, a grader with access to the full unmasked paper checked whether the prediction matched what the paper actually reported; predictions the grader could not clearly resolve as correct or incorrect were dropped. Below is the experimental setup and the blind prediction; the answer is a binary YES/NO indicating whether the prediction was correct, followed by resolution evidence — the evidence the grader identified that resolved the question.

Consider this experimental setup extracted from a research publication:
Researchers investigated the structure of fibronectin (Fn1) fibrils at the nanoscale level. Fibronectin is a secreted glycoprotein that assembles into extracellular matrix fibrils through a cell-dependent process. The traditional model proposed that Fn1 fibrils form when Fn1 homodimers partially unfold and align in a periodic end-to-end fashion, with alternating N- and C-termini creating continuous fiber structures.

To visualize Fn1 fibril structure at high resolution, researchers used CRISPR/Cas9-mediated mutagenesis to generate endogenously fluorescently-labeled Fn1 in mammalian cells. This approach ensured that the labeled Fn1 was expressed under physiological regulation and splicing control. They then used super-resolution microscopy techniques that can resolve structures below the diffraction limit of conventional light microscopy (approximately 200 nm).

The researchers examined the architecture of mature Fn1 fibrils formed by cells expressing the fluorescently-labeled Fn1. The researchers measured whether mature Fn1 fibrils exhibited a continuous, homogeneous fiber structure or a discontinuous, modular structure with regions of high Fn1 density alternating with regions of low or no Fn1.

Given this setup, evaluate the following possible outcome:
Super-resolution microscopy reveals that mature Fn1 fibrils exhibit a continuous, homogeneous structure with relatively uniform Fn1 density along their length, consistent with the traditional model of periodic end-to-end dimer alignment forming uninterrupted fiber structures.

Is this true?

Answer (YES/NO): NO